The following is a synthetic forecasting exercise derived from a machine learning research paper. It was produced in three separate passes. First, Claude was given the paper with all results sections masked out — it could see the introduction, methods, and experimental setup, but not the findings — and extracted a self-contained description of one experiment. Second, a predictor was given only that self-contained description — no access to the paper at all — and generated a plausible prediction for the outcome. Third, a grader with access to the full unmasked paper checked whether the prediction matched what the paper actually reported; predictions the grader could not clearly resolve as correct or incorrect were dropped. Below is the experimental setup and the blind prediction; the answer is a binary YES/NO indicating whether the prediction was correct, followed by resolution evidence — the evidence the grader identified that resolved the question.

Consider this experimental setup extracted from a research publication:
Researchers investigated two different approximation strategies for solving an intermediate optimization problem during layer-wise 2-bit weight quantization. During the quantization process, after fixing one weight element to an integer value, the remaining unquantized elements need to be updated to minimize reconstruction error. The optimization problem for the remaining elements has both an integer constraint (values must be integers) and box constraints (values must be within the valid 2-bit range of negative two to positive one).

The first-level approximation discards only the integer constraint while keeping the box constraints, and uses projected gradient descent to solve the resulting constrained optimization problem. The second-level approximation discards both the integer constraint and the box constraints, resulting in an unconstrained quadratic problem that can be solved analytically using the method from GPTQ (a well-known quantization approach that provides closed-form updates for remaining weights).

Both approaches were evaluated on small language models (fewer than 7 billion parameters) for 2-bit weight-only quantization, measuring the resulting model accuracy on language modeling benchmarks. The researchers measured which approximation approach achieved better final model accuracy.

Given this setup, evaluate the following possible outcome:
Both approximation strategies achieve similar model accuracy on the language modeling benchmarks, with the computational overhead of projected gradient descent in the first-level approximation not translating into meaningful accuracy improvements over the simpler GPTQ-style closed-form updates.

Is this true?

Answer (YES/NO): NO